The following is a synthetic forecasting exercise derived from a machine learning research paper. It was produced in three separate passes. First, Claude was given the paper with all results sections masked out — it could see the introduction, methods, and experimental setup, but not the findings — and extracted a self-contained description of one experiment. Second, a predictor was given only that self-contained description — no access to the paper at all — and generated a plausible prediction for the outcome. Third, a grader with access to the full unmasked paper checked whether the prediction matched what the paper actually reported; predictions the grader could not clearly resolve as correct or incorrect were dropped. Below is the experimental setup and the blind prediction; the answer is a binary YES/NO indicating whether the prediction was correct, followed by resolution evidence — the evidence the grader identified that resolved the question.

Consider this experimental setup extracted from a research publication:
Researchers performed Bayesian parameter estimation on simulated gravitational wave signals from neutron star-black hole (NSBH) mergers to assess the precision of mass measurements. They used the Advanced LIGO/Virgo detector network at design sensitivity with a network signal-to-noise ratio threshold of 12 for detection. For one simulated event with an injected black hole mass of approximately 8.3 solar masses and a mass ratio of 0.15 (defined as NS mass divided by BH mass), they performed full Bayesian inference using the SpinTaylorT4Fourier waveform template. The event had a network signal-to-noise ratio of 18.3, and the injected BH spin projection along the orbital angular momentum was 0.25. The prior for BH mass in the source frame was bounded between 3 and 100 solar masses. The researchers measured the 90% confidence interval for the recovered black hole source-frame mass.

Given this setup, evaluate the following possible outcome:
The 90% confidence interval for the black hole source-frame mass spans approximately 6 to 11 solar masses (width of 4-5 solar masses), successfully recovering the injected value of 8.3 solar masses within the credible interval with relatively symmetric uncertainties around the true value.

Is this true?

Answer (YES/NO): NO